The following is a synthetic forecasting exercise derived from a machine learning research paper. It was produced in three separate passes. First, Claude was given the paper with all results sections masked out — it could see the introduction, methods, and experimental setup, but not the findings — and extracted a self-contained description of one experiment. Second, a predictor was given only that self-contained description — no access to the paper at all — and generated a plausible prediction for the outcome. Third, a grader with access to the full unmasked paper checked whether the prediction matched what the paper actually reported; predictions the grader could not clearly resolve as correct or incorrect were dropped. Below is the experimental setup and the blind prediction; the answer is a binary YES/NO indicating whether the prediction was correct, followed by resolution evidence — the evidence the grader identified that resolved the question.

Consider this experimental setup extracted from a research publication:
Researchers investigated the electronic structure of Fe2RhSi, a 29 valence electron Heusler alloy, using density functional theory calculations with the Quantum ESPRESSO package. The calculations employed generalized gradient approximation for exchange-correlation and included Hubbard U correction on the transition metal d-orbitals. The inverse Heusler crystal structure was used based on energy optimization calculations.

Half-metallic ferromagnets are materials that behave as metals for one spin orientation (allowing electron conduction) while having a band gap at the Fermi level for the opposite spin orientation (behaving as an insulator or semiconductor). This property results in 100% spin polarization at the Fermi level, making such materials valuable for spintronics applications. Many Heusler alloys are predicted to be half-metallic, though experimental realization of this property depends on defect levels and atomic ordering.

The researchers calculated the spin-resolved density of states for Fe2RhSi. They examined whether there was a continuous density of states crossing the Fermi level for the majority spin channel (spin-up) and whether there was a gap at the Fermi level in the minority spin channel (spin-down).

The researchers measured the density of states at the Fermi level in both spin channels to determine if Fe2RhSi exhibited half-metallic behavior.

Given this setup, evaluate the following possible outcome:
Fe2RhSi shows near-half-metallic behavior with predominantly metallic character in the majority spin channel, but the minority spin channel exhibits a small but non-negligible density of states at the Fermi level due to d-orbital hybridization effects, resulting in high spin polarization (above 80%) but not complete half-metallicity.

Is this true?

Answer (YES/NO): NO